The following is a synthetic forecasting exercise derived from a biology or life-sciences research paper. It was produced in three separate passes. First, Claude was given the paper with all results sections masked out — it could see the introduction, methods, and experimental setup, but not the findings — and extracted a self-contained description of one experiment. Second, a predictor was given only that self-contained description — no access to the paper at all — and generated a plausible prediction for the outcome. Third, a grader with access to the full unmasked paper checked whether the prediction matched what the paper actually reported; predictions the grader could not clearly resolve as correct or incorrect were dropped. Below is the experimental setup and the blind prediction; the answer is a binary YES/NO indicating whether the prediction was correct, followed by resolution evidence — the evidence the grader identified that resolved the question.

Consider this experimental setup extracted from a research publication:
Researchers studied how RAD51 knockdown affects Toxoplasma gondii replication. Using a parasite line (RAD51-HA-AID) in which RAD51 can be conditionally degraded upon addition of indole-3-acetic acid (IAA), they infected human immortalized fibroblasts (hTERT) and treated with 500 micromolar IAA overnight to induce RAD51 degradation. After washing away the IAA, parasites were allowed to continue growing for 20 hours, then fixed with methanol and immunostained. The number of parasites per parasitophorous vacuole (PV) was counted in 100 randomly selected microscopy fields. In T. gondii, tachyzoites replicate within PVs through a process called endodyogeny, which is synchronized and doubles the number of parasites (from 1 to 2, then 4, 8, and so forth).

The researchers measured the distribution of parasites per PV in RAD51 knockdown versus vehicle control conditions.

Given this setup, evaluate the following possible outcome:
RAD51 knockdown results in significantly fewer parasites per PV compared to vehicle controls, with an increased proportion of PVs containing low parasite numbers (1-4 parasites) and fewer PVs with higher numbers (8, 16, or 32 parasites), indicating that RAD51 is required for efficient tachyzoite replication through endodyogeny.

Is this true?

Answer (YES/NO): NO